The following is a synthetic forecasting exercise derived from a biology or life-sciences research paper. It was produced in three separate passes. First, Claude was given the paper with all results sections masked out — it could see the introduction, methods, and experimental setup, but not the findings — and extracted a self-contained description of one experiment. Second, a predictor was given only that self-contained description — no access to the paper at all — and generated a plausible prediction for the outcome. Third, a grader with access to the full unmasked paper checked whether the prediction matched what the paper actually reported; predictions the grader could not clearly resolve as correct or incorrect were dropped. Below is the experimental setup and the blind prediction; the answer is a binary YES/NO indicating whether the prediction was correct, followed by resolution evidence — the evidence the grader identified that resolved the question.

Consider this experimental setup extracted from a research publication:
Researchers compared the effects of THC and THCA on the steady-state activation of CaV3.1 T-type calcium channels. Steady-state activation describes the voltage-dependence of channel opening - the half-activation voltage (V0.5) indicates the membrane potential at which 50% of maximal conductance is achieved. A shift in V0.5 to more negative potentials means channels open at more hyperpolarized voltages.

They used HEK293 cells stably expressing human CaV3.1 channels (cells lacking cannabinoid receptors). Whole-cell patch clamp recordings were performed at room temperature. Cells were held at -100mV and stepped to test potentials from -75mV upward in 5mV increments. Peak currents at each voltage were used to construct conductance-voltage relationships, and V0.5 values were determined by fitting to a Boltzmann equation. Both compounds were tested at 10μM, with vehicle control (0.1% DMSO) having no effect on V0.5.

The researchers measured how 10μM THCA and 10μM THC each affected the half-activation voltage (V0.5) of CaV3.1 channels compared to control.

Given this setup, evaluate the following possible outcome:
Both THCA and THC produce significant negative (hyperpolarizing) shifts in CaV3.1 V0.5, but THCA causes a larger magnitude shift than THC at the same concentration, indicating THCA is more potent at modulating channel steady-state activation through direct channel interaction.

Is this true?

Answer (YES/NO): NO